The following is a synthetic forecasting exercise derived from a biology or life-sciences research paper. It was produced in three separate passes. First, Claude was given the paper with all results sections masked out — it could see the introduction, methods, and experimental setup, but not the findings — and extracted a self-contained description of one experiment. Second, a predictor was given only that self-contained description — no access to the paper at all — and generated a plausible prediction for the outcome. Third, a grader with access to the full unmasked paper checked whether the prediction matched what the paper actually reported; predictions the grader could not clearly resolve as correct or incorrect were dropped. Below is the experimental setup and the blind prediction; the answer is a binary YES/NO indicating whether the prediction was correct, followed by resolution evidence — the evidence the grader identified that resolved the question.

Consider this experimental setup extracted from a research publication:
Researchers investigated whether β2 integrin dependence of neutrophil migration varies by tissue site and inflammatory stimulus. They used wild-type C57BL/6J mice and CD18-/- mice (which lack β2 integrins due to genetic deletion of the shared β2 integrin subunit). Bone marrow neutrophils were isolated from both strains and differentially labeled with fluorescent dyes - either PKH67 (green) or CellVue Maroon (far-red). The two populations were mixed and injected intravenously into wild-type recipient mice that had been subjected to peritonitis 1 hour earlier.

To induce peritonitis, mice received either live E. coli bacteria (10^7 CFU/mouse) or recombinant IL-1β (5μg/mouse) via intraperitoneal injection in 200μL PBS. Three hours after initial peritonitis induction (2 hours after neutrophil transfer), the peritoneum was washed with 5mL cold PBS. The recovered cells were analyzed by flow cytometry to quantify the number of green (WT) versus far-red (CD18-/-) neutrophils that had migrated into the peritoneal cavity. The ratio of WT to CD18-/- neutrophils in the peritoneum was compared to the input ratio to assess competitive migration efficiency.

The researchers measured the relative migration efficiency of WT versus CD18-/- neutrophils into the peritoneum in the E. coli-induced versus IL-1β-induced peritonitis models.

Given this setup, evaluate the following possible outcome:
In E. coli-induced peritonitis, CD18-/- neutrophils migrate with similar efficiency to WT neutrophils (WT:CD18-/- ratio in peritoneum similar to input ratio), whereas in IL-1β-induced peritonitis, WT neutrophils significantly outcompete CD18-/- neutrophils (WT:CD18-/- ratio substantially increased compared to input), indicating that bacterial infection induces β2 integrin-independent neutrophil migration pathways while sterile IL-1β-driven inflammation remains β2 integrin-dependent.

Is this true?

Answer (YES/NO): NO